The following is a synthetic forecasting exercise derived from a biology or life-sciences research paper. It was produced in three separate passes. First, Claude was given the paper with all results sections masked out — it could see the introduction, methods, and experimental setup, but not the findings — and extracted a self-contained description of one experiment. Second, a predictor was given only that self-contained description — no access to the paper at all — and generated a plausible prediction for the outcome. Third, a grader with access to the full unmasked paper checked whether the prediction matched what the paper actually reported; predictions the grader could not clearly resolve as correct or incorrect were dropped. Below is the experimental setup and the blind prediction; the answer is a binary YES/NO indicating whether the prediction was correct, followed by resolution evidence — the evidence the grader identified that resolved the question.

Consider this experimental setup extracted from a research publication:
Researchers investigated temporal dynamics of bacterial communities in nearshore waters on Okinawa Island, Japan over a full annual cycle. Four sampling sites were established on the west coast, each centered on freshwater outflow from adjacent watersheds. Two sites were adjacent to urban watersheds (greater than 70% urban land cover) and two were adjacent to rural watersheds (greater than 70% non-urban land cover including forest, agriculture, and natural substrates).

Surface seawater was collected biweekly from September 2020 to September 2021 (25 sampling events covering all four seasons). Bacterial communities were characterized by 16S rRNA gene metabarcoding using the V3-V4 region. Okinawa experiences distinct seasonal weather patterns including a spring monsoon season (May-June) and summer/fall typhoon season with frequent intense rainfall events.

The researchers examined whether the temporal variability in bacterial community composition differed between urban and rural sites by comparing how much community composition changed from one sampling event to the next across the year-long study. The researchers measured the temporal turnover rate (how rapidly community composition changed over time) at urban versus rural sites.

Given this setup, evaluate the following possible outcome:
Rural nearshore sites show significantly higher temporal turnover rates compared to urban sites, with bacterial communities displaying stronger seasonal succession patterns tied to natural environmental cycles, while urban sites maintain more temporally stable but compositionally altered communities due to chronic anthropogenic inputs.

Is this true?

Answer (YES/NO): YES